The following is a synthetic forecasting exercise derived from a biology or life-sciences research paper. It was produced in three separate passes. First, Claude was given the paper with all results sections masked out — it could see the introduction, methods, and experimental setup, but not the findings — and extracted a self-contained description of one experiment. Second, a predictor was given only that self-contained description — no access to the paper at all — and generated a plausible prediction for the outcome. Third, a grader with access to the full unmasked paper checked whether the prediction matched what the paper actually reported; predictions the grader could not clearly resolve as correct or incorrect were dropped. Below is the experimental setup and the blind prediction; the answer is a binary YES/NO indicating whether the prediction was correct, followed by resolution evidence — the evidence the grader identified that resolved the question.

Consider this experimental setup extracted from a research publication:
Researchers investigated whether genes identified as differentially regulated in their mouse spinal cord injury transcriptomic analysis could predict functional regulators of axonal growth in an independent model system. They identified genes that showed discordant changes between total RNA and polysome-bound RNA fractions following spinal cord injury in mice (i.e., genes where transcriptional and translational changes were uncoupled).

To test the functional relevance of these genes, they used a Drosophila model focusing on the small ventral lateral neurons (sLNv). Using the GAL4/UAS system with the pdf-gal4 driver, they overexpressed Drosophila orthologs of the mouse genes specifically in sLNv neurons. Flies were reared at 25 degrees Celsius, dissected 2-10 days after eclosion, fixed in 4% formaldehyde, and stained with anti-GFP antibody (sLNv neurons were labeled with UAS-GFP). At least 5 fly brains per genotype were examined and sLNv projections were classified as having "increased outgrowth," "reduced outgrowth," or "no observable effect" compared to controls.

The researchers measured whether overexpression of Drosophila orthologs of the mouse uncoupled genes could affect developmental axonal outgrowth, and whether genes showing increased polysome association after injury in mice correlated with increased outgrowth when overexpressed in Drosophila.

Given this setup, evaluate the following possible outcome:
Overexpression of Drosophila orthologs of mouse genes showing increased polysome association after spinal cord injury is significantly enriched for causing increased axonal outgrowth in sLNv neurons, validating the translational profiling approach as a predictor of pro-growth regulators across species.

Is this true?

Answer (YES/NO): NO